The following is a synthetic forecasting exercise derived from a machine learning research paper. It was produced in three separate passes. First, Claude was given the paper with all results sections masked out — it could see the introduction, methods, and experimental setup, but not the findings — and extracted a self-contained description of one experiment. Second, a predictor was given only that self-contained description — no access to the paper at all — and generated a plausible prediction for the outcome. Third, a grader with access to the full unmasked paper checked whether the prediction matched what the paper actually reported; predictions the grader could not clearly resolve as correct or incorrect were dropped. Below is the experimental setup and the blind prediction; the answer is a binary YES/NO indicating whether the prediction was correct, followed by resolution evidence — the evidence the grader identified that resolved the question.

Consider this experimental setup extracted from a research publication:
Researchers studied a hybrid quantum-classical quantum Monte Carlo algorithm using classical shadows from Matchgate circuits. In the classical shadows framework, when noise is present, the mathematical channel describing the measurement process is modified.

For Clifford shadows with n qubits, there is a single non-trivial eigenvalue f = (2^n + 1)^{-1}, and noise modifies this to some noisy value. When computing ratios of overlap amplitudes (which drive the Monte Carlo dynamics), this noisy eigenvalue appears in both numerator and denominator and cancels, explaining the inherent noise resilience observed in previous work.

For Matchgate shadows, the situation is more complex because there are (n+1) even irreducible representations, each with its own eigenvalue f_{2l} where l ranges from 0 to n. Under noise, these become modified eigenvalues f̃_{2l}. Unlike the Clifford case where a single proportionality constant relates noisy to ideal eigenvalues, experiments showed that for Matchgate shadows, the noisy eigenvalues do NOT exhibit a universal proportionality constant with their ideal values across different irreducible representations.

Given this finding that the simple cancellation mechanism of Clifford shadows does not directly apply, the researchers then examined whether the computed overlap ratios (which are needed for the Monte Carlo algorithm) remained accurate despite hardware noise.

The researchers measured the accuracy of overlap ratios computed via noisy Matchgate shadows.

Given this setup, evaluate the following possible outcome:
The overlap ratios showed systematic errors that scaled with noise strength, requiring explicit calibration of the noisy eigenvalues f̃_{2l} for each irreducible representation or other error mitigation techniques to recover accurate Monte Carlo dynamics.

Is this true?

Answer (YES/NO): NO